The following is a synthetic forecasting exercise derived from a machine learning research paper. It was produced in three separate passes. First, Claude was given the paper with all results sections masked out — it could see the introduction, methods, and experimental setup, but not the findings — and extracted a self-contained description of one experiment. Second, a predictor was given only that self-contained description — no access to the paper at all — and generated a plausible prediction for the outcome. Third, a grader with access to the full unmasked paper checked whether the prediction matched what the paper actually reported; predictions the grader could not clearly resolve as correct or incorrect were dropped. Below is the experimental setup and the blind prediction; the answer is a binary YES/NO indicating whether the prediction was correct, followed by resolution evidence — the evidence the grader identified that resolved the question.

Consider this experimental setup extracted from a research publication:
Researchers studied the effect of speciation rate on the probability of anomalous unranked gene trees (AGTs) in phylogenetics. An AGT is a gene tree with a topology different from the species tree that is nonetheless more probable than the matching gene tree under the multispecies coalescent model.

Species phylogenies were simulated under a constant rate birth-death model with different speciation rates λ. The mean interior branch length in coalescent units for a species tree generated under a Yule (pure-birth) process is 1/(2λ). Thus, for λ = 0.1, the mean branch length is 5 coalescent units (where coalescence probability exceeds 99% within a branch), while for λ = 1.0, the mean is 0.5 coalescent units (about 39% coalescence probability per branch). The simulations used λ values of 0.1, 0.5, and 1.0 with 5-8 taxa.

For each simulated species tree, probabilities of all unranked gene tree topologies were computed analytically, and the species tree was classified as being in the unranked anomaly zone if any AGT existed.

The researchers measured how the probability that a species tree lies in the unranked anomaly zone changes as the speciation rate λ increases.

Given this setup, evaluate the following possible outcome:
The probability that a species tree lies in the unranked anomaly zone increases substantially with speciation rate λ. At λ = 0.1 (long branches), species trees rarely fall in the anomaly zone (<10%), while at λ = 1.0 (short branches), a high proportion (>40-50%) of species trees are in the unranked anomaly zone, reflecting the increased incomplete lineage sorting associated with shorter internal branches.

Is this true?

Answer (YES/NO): NO